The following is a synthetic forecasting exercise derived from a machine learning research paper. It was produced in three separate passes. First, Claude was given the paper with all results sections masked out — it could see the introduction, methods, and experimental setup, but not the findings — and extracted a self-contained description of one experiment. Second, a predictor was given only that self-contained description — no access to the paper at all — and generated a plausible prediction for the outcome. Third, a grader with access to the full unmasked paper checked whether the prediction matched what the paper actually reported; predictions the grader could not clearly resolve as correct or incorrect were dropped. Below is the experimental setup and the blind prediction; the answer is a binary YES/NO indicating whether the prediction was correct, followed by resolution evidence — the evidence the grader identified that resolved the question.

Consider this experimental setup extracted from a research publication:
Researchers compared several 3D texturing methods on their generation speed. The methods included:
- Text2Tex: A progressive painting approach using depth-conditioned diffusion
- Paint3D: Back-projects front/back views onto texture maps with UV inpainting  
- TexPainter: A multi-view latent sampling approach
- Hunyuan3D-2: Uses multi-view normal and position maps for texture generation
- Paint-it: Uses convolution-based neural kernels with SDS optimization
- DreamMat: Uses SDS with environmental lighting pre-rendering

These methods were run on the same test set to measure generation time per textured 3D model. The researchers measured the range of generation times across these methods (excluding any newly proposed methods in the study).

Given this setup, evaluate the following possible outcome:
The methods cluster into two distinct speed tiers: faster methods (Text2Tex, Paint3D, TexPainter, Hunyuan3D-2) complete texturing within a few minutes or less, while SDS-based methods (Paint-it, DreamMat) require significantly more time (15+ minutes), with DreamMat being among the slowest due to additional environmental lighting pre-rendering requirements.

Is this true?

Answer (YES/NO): NO